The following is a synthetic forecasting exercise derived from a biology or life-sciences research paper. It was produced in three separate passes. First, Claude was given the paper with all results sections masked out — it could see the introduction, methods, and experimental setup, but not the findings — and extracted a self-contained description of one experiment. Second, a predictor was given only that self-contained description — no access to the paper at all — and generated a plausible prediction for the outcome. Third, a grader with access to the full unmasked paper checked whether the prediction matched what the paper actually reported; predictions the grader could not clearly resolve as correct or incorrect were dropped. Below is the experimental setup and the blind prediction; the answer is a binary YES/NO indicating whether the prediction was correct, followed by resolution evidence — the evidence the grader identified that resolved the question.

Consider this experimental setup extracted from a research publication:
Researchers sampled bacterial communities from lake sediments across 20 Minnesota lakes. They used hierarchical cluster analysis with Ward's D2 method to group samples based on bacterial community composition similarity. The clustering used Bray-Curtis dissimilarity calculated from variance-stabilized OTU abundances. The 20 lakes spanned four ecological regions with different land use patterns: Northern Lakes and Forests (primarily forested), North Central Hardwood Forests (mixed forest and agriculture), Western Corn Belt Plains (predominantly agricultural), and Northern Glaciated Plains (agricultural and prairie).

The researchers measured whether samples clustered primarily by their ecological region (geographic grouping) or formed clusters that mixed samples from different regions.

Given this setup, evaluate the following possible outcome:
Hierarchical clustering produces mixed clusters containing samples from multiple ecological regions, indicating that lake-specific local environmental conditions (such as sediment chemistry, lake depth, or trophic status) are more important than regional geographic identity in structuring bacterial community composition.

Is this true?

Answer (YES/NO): NO